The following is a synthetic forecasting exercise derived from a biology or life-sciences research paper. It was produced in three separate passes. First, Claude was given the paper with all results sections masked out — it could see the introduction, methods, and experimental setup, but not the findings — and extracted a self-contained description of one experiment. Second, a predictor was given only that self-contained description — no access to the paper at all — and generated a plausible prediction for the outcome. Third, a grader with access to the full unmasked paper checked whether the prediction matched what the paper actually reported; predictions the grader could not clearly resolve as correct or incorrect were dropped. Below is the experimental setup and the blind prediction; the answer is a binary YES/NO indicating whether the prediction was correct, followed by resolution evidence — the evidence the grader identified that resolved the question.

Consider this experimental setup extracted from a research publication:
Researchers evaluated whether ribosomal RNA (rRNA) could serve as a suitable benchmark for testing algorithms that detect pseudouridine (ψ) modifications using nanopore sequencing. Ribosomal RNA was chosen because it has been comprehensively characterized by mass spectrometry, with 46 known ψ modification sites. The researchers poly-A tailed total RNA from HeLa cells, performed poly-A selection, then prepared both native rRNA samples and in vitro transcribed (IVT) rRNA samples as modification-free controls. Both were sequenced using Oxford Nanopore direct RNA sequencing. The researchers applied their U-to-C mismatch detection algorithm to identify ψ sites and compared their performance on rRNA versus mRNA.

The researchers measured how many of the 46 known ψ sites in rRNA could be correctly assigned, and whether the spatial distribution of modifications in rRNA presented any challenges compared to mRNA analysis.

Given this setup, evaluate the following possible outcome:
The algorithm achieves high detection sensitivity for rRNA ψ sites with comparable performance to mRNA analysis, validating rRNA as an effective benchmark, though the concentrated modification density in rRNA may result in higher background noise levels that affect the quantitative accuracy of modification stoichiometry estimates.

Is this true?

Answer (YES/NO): NO